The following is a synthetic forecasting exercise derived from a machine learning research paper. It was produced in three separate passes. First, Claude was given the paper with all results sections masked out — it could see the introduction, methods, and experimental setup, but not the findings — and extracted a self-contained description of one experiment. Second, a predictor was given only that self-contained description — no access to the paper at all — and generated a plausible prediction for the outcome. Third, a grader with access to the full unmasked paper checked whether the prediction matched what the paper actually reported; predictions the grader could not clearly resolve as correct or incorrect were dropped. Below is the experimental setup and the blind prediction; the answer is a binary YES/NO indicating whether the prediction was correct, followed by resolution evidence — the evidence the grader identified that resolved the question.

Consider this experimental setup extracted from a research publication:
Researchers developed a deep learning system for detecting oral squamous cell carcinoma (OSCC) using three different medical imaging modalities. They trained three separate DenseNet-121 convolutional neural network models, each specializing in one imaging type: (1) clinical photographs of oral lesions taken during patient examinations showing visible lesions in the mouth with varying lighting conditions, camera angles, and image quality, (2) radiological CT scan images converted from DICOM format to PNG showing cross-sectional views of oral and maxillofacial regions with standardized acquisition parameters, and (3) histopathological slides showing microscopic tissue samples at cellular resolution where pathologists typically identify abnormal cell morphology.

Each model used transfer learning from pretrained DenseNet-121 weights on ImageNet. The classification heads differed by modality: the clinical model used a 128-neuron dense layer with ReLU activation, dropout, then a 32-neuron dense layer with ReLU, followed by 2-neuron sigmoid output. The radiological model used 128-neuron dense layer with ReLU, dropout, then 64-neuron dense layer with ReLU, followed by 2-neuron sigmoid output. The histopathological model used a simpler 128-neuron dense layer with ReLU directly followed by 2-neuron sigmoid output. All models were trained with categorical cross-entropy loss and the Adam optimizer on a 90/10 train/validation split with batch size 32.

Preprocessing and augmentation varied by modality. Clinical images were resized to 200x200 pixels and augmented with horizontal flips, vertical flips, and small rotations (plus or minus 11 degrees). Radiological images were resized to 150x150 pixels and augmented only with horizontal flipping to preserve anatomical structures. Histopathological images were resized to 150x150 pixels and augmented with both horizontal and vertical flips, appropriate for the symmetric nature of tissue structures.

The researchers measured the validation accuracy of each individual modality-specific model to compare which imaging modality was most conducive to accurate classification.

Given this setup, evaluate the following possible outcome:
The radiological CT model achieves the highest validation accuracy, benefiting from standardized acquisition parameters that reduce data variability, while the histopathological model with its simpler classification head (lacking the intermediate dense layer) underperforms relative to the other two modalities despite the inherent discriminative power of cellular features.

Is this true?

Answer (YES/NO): NO